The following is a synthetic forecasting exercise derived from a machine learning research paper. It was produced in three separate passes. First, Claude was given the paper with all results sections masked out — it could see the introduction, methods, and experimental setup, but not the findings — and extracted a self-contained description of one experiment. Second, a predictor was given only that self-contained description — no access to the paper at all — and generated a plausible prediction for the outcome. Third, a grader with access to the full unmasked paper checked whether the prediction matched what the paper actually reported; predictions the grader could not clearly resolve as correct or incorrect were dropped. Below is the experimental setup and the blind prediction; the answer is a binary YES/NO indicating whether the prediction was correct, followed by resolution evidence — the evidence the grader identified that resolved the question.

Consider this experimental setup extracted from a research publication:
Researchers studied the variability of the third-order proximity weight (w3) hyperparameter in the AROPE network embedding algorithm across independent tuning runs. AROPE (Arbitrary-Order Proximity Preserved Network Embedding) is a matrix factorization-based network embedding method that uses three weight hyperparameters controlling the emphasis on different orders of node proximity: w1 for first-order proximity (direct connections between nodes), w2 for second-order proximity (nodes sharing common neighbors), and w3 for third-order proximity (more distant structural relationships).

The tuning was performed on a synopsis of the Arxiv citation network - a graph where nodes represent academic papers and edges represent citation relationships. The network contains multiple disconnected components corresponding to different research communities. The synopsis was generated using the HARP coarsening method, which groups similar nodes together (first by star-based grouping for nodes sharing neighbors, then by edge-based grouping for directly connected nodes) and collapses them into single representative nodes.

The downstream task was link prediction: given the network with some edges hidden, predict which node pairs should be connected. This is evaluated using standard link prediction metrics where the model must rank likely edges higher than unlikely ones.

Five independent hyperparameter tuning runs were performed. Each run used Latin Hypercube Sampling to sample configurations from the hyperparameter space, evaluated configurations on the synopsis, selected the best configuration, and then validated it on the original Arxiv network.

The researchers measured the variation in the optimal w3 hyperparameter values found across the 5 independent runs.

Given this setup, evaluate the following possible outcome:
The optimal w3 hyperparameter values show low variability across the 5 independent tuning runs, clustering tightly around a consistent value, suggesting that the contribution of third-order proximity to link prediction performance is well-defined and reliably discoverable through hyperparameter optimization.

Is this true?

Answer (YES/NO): NO